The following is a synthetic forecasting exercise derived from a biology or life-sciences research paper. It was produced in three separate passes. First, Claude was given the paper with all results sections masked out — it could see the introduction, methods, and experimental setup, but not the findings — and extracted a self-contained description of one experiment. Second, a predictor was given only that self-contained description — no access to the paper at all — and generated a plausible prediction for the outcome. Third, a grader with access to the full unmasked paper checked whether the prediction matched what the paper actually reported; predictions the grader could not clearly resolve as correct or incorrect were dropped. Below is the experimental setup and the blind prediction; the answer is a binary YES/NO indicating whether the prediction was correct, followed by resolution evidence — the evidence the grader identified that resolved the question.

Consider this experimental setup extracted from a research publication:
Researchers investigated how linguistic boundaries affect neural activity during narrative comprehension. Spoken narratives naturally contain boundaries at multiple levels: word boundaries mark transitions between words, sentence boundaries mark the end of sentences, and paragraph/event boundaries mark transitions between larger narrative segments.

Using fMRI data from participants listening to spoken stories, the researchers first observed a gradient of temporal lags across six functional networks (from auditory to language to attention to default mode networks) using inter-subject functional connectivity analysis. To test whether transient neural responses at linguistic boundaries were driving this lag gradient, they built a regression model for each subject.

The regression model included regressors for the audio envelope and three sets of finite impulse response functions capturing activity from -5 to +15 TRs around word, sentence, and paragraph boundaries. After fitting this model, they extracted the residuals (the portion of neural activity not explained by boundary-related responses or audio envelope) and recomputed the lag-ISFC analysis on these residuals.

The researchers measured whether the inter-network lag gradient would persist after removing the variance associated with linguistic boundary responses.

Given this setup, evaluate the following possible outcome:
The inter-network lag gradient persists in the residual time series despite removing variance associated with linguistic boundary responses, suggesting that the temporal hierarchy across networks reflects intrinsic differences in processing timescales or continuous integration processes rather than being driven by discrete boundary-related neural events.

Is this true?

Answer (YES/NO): YES